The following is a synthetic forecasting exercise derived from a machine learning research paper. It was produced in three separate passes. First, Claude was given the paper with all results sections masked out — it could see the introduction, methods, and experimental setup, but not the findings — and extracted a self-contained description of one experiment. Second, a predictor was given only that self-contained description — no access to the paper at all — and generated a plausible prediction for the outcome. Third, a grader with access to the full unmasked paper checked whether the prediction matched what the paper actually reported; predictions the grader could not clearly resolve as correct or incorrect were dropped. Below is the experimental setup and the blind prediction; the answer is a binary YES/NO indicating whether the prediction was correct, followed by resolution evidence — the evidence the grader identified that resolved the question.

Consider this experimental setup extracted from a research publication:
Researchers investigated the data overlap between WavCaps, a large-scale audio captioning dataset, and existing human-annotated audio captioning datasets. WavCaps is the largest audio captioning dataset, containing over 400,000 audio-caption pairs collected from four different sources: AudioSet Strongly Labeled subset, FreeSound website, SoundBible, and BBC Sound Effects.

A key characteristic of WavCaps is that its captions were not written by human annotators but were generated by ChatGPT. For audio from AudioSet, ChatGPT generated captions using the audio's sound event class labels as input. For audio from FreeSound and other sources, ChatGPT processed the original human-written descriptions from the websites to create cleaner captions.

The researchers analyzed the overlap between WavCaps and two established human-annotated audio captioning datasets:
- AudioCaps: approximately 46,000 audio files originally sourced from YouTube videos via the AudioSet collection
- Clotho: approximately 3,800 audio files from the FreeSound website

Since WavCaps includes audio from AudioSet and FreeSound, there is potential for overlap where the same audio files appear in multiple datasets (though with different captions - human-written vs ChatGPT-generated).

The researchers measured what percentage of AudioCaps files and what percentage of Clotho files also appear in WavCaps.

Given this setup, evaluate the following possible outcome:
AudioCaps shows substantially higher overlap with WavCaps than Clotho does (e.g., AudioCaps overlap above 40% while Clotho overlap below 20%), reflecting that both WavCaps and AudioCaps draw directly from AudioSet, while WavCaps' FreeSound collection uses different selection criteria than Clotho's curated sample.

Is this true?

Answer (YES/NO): NO